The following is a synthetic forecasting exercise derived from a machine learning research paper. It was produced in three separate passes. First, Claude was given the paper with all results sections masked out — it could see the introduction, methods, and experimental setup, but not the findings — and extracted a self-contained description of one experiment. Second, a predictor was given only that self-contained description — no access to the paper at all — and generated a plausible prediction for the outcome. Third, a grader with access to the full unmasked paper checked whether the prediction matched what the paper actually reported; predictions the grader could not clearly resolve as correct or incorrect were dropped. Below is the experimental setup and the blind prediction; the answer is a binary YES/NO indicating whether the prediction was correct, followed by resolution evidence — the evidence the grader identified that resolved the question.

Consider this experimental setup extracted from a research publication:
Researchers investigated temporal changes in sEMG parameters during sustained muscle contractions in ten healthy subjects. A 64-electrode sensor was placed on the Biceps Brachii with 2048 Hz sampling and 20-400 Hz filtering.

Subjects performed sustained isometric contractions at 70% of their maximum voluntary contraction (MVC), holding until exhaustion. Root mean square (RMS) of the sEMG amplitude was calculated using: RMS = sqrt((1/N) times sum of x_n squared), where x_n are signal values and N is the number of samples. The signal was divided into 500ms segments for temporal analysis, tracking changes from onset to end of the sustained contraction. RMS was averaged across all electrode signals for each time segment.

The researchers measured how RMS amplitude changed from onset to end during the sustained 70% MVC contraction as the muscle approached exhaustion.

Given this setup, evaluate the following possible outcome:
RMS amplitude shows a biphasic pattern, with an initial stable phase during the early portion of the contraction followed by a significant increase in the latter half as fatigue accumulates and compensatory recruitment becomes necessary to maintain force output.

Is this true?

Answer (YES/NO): NO